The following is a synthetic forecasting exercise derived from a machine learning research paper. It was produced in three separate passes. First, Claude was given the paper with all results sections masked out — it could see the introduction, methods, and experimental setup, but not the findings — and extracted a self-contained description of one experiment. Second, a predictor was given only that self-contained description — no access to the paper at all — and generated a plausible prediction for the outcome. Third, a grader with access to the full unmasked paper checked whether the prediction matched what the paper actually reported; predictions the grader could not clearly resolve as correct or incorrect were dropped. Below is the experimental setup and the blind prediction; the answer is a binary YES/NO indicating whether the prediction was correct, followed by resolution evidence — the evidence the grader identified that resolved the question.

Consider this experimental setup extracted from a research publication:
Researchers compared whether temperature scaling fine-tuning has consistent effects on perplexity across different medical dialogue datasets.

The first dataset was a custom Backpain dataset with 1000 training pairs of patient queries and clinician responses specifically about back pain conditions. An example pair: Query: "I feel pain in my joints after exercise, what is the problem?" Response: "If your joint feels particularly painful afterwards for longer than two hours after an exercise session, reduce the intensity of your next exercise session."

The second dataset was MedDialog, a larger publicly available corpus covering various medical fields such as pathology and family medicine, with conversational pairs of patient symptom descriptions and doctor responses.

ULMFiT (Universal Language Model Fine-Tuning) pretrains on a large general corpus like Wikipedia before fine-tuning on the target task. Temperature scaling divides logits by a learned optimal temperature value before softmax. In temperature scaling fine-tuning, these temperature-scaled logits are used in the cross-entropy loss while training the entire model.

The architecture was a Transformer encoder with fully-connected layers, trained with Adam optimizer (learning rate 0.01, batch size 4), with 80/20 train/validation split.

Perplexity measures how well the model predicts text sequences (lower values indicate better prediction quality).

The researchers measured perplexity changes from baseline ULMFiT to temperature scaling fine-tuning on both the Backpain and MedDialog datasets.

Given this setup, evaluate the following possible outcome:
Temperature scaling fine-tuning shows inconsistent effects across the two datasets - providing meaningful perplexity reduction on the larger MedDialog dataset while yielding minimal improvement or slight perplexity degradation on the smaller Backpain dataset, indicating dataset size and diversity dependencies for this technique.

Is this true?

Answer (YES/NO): NO